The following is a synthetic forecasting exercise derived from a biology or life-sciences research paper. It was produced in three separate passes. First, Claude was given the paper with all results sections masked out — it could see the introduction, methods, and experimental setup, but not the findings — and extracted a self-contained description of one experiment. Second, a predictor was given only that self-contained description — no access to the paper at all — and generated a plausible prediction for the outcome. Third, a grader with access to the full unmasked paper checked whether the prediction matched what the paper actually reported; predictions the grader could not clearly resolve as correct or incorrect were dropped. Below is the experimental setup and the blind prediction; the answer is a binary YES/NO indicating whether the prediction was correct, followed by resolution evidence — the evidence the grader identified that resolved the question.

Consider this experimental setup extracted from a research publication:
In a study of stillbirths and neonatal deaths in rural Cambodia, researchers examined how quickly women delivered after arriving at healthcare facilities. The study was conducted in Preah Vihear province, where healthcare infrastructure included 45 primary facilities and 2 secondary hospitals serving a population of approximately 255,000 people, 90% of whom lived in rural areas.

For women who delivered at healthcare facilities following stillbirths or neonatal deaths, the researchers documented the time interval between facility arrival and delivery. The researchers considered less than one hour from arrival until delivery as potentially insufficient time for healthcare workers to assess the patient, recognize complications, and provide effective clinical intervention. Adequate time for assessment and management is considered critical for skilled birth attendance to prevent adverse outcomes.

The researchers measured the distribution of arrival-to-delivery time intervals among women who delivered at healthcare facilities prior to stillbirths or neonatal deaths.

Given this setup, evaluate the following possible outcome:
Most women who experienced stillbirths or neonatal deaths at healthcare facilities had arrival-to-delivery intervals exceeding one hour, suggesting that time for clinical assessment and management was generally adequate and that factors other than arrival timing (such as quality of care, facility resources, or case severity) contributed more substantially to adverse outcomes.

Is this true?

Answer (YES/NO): NO